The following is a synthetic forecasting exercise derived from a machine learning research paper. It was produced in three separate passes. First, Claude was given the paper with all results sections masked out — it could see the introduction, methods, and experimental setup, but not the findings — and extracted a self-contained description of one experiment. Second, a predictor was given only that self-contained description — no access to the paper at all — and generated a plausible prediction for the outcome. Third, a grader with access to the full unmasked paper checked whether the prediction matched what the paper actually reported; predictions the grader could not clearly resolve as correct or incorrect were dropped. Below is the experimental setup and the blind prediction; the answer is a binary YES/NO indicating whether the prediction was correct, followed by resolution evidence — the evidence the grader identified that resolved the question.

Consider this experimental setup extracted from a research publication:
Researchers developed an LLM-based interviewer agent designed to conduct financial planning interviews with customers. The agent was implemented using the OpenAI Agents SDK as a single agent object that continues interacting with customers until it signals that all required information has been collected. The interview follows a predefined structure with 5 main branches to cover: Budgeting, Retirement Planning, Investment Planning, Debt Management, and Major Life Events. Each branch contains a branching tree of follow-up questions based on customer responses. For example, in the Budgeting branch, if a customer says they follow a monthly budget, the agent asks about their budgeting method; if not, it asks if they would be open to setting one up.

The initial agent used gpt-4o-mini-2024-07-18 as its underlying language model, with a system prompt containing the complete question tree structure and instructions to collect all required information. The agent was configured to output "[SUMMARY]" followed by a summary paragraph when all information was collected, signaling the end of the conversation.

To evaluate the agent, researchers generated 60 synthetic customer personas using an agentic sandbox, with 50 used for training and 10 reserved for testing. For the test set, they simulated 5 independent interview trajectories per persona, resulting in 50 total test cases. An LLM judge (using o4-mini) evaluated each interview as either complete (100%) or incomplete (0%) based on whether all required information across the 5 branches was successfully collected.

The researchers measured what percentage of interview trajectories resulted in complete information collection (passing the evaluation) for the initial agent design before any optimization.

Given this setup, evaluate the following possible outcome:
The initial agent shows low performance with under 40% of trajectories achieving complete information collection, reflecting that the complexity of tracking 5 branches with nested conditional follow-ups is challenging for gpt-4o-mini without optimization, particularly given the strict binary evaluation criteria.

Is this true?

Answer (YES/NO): YES